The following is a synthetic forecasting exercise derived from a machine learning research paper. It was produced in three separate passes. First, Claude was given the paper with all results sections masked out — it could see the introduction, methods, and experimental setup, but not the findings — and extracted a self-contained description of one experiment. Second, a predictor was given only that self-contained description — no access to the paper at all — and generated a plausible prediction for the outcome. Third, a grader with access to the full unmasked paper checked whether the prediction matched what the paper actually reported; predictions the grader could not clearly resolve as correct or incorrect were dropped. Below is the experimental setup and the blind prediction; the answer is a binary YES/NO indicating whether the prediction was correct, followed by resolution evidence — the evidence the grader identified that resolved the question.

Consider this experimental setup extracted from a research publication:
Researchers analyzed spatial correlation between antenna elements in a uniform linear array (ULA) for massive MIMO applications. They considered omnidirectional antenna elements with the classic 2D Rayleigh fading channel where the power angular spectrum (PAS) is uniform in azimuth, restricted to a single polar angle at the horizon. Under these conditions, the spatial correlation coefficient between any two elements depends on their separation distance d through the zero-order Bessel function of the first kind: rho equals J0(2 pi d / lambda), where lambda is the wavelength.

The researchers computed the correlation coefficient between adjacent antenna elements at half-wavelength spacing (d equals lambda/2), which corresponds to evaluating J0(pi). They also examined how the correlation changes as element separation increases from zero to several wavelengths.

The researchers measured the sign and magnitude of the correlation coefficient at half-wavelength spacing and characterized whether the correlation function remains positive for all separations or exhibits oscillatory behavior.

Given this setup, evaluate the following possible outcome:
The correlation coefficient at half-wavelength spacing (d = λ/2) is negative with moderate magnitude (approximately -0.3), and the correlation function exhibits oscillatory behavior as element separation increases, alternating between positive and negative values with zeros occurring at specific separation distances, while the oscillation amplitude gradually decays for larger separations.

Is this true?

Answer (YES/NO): YES